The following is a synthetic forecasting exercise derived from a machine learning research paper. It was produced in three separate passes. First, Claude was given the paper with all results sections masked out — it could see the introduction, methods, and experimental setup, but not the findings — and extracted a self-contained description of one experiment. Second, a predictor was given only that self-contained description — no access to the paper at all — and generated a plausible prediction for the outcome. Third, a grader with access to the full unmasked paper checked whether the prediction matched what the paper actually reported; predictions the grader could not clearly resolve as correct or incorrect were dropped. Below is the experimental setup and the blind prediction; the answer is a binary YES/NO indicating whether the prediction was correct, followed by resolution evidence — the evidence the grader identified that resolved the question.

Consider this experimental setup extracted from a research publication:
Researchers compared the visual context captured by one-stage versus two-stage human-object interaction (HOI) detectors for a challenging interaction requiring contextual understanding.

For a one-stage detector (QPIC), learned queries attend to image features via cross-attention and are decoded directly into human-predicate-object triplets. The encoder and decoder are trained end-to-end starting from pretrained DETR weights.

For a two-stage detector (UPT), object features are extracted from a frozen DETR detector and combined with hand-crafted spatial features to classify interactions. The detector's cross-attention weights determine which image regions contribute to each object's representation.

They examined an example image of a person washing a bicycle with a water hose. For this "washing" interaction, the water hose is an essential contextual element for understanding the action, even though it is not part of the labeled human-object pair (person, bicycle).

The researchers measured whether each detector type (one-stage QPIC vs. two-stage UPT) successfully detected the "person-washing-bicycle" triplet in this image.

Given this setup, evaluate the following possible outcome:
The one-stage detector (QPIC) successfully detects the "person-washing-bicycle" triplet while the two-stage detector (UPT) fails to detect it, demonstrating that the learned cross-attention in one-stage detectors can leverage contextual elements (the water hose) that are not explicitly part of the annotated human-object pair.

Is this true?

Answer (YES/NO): NO